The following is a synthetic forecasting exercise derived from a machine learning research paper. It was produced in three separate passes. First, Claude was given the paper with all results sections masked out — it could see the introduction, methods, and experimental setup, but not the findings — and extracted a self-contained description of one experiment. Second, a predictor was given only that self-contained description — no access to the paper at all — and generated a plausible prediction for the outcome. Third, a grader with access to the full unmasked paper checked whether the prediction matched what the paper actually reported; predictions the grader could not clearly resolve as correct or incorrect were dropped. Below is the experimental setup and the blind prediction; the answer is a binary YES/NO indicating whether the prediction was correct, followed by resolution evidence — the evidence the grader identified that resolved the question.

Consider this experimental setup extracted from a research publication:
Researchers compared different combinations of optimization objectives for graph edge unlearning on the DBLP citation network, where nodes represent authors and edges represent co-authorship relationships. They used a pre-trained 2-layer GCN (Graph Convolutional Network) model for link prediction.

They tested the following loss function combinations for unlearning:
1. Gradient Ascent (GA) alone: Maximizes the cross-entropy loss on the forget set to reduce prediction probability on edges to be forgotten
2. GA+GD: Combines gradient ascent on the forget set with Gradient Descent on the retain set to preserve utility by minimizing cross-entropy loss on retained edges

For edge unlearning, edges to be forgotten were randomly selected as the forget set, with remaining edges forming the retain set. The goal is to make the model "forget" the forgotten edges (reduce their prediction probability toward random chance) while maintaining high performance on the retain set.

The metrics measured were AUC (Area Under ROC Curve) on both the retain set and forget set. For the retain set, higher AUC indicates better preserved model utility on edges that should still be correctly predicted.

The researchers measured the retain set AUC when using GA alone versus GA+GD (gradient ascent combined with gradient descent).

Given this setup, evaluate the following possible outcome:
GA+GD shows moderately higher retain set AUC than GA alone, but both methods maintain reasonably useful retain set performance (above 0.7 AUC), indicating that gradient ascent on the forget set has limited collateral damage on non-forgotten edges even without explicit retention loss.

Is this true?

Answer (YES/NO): NO